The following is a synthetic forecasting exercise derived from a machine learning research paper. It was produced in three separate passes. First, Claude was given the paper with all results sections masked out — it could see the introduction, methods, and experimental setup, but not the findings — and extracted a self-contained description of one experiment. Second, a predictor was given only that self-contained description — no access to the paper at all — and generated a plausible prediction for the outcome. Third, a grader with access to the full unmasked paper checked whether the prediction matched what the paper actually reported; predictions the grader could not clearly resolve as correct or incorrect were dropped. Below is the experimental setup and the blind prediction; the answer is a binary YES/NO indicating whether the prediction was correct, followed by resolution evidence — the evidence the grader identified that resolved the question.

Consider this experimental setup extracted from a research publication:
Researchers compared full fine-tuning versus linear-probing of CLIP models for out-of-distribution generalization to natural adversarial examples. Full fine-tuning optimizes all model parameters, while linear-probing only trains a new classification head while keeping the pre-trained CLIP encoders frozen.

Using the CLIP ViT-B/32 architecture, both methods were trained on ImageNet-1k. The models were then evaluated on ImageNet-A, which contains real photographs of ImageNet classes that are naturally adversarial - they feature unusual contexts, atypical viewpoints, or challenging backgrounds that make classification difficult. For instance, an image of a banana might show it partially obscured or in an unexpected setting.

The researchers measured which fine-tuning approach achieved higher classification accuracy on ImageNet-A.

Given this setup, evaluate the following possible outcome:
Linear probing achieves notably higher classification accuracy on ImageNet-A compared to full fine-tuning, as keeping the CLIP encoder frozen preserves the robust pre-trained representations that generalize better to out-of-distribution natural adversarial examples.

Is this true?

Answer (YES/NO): YES